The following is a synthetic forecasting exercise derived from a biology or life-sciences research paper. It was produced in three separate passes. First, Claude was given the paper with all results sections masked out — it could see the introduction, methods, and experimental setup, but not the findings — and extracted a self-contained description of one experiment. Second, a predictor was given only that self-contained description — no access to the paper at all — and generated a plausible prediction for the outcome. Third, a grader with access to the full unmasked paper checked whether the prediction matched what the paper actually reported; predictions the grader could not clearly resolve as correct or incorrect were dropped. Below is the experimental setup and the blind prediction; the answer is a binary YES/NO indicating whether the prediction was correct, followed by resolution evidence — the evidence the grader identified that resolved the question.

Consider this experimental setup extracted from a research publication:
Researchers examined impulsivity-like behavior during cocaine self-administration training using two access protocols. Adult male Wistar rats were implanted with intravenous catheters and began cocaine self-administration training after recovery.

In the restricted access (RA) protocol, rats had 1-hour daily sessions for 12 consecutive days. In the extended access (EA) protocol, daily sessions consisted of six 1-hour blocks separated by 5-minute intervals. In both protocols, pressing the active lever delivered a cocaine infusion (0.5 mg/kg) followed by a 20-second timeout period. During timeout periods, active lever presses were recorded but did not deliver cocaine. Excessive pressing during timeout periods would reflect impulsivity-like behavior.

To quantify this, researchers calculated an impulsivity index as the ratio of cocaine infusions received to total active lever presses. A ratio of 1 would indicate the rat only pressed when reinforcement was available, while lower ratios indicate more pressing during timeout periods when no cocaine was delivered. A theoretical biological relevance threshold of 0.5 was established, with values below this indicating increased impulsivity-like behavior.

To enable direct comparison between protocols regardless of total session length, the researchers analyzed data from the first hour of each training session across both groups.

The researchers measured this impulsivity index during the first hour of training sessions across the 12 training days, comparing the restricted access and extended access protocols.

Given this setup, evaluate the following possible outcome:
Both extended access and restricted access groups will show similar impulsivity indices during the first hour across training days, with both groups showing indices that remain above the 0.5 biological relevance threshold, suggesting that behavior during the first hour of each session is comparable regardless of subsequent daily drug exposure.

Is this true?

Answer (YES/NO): YES